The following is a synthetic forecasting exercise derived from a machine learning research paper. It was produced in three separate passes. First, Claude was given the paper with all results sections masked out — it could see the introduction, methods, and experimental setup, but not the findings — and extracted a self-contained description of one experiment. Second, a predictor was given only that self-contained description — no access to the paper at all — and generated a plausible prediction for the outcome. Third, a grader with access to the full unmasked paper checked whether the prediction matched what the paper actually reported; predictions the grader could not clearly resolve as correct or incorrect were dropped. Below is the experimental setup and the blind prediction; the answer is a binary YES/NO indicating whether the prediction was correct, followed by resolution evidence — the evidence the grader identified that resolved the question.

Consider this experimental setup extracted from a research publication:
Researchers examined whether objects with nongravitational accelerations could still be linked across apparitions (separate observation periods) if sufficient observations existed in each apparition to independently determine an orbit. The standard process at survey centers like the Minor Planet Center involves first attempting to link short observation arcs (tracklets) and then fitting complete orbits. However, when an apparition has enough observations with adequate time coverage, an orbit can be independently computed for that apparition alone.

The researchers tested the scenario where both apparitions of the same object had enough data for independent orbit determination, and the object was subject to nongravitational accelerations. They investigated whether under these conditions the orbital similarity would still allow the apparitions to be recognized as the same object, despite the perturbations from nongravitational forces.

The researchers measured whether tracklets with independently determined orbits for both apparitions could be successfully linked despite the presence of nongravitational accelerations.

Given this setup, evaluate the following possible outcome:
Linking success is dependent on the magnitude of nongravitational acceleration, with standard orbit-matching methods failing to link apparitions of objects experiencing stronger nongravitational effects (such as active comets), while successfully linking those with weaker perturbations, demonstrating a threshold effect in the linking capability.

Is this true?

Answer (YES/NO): NO